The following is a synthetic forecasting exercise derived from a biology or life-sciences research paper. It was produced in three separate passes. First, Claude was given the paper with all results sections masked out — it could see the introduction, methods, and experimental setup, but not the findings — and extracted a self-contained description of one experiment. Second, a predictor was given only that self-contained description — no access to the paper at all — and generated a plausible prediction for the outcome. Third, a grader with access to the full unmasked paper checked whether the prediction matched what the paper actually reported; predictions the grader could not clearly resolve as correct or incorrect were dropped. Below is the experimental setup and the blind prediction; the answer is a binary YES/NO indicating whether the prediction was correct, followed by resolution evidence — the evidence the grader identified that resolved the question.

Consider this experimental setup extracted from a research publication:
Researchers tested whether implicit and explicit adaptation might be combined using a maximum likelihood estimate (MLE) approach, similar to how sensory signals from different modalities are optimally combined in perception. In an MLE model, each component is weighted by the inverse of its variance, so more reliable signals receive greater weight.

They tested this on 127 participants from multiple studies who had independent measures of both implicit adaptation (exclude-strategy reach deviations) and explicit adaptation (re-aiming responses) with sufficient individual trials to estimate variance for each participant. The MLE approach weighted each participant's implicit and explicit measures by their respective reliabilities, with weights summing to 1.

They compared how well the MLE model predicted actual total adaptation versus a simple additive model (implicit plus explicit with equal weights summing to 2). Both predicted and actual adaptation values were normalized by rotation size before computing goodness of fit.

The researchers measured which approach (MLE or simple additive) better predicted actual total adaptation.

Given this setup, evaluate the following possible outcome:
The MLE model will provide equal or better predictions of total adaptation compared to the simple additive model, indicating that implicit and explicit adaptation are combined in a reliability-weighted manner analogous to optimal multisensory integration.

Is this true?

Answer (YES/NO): NO